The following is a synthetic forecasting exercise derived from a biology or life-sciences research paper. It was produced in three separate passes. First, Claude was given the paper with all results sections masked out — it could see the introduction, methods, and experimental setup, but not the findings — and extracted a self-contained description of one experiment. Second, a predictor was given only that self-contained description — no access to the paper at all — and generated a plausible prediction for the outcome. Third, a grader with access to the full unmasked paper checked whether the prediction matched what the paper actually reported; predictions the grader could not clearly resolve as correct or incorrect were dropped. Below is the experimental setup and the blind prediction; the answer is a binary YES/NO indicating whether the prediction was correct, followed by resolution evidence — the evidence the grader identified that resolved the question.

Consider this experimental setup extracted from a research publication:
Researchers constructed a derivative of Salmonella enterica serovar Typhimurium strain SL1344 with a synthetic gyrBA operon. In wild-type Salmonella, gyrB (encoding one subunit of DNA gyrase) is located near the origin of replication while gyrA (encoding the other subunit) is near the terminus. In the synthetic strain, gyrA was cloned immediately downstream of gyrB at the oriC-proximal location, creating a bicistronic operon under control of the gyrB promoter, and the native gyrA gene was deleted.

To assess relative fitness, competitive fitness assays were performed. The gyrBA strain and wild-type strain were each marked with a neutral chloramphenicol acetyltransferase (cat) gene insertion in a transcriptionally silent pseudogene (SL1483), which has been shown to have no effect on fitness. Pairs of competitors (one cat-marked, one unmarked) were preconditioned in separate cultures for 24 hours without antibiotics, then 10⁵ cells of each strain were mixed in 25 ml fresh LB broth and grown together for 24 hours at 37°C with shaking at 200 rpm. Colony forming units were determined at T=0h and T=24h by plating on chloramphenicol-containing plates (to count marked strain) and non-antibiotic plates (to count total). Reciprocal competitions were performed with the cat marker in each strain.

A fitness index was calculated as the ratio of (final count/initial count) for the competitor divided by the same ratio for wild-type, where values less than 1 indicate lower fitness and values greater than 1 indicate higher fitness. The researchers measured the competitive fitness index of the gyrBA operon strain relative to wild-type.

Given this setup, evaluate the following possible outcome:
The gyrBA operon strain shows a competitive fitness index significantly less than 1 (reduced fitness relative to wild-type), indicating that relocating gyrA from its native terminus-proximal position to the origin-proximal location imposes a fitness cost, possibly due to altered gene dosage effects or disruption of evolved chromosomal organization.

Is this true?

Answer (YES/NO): NO